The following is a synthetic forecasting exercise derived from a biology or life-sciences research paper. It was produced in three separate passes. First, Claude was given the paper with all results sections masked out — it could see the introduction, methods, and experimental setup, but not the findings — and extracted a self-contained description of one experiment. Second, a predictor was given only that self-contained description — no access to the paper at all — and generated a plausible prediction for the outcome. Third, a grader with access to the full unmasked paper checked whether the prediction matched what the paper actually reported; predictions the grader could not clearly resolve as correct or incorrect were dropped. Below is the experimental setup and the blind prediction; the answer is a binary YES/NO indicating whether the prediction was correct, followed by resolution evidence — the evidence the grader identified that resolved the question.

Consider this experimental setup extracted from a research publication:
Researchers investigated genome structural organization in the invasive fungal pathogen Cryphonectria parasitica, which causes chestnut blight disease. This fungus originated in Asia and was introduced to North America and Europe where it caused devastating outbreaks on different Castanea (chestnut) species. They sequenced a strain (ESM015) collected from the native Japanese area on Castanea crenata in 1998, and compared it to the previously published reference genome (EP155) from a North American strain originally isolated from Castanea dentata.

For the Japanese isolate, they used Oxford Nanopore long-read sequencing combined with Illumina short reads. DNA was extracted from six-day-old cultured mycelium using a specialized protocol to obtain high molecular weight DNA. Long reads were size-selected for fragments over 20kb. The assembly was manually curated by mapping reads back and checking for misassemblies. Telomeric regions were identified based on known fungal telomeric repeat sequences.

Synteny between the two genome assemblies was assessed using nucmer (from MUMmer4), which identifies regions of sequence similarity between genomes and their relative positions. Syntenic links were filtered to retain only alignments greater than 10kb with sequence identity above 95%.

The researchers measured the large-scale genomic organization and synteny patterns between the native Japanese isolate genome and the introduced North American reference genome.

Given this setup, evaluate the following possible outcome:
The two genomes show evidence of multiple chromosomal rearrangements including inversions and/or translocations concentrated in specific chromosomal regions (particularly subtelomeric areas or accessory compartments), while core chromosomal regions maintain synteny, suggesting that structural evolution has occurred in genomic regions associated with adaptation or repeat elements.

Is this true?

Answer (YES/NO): NO